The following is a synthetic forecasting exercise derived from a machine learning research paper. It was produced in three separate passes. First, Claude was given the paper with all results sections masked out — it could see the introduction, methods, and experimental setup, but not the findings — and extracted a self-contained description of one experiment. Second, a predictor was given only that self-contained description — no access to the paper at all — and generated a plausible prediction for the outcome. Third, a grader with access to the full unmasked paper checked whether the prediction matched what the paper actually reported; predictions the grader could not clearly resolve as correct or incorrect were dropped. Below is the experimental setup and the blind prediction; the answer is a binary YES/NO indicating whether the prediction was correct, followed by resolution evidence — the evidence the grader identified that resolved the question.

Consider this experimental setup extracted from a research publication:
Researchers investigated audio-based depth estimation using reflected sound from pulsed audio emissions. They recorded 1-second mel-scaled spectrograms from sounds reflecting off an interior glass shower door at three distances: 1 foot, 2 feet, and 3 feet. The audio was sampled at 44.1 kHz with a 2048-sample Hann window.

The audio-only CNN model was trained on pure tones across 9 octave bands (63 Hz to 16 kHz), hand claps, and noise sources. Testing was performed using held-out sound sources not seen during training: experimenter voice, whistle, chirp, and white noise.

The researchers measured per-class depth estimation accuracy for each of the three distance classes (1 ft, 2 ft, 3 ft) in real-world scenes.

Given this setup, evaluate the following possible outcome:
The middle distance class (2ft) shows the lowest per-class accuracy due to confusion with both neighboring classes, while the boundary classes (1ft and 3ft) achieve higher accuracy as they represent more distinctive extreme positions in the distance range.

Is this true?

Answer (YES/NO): YES